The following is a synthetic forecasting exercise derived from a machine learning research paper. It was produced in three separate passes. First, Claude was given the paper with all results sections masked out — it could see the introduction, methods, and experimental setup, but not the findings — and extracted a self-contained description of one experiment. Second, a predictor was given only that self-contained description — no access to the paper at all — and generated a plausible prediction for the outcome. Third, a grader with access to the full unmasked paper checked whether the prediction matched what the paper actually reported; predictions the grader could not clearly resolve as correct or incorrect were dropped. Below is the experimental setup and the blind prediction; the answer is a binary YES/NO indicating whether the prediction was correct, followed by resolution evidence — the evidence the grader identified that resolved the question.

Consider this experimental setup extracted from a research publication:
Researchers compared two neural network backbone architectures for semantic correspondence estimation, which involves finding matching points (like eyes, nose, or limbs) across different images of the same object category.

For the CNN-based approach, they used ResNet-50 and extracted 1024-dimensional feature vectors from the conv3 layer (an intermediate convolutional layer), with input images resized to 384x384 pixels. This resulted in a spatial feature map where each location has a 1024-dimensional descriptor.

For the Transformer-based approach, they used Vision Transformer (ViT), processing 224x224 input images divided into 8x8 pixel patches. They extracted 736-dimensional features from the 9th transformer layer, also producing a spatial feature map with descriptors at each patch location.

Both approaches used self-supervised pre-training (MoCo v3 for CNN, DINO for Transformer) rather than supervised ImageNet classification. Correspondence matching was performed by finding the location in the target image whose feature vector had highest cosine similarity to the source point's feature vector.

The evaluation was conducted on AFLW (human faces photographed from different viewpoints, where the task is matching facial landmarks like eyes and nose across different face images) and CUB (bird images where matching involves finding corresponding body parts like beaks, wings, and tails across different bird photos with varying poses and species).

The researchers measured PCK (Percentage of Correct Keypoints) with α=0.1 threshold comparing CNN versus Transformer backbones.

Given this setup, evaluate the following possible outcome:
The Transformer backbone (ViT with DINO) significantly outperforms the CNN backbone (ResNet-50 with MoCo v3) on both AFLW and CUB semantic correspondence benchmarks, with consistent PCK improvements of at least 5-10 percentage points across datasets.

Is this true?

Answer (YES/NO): NO